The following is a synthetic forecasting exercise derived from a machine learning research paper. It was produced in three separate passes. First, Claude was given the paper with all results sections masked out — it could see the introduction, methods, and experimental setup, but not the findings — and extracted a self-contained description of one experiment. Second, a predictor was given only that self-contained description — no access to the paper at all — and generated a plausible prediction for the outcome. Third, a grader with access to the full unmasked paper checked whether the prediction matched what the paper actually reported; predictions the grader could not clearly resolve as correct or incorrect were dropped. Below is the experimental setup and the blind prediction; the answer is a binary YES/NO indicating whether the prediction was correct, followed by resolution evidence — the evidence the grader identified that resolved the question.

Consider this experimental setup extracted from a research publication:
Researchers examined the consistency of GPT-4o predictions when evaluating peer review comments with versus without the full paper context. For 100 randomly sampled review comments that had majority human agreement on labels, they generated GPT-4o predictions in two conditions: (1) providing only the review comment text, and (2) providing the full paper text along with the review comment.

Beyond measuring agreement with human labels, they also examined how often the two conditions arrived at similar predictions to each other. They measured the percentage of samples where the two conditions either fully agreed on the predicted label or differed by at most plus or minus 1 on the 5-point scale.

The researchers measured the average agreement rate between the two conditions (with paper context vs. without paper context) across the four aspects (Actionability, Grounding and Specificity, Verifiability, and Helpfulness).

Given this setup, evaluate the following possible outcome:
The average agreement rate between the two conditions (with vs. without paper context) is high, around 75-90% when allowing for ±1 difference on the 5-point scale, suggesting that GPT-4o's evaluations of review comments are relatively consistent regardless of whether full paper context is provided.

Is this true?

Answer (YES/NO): YES